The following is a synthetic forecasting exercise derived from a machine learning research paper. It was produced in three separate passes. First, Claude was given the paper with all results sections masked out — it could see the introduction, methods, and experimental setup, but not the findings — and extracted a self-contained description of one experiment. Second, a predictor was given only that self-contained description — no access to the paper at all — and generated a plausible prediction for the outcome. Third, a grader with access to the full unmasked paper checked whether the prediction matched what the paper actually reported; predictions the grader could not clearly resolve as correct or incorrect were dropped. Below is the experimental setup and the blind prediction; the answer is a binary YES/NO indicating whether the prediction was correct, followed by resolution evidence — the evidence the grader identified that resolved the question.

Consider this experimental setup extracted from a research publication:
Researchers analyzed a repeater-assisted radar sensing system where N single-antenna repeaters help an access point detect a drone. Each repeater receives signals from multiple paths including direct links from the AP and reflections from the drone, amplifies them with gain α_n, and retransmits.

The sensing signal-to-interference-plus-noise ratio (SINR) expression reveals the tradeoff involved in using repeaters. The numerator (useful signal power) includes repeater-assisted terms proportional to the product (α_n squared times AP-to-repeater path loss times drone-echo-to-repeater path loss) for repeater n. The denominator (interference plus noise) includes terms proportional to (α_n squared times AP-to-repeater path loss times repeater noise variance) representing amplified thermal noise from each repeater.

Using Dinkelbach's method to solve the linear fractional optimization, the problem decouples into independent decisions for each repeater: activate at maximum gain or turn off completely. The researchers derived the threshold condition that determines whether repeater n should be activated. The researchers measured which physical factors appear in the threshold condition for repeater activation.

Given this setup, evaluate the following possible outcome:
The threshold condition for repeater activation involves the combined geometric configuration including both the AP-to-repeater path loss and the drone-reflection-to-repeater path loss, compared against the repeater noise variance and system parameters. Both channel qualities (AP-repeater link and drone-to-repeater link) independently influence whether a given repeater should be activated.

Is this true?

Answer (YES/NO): NO